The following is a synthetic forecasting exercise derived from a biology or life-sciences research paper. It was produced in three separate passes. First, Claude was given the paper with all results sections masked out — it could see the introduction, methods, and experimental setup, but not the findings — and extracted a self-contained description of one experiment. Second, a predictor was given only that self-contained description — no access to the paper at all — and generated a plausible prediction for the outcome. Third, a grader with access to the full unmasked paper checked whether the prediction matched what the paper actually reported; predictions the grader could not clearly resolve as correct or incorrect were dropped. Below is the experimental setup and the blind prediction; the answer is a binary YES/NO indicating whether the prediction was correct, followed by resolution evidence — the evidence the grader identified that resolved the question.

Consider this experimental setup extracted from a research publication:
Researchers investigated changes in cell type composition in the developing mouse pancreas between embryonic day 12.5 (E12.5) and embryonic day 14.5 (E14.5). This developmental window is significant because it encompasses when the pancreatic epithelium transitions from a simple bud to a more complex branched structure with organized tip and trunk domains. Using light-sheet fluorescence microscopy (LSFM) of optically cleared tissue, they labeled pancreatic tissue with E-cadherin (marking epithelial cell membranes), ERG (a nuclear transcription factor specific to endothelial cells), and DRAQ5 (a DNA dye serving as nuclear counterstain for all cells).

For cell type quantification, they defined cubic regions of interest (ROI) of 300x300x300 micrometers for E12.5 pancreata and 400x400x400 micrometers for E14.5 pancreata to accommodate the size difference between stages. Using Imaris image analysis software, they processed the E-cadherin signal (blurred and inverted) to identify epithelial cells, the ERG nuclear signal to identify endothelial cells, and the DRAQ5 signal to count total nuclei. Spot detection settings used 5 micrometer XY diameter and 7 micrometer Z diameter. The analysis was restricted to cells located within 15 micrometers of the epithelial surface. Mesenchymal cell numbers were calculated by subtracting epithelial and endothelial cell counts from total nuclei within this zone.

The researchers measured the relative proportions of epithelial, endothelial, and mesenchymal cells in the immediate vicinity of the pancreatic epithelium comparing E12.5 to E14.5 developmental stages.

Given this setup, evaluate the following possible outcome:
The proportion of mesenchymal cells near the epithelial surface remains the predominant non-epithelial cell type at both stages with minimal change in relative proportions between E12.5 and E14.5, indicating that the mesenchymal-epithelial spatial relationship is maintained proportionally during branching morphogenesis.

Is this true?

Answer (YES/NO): YES